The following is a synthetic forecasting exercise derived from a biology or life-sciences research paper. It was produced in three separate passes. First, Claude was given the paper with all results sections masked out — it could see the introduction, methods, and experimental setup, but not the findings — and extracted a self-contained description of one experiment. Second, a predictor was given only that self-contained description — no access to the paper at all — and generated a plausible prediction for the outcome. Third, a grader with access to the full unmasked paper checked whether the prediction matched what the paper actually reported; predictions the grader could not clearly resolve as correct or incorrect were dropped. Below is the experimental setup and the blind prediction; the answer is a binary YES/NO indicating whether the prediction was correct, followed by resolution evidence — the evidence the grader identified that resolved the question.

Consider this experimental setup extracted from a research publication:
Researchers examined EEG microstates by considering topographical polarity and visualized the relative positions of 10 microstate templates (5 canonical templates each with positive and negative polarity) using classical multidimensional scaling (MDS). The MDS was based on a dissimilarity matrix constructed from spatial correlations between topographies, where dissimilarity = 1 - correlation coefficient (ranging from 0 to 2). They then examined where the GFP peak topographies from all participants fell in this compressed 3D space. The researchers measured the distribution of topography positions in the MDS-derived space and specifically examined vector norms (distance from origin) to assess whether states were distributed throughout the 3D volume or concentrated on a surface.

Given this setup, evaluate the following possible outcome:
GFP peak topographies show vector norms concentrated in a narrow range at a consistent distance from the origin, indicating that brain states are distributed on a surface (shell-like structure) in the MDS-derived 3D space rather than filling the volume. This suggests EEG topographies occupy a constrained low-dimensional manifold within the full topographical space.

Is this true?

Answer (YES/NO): YES